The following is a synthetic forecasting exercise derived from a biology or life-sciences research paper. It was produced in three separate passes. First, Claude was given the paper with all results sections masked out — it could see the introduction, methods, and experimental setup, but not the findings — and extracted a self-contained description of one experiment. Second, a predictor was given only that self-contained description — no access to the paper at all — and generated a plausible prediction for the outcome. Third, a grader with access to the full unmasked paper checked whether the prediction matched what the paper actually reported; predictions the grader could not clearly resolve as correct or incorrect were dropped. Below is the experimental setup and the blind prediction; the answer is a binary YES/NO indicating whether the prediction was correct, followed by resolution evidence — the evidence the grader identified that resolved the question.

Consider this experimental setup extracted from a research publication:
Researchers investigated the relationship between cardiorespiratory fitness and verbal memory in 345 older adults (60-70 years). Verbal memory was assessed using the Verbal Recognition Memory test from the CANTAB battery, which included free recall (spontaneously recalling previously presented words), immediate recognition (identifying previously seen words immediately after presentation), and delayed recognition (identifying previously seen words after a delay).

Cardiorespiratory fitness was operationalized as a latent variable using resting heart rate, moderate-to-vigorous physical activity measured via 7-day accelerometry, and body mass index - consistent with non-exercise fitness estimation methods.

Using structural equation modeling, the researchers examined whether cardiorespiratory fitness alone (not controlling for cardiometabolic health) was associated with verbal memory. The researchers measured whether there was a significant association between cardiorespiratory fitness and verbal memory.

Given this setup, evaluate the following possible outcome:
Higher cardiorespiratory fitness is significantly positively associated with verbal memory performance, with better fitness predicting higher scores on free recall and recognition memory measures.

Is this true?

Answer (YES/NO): NO